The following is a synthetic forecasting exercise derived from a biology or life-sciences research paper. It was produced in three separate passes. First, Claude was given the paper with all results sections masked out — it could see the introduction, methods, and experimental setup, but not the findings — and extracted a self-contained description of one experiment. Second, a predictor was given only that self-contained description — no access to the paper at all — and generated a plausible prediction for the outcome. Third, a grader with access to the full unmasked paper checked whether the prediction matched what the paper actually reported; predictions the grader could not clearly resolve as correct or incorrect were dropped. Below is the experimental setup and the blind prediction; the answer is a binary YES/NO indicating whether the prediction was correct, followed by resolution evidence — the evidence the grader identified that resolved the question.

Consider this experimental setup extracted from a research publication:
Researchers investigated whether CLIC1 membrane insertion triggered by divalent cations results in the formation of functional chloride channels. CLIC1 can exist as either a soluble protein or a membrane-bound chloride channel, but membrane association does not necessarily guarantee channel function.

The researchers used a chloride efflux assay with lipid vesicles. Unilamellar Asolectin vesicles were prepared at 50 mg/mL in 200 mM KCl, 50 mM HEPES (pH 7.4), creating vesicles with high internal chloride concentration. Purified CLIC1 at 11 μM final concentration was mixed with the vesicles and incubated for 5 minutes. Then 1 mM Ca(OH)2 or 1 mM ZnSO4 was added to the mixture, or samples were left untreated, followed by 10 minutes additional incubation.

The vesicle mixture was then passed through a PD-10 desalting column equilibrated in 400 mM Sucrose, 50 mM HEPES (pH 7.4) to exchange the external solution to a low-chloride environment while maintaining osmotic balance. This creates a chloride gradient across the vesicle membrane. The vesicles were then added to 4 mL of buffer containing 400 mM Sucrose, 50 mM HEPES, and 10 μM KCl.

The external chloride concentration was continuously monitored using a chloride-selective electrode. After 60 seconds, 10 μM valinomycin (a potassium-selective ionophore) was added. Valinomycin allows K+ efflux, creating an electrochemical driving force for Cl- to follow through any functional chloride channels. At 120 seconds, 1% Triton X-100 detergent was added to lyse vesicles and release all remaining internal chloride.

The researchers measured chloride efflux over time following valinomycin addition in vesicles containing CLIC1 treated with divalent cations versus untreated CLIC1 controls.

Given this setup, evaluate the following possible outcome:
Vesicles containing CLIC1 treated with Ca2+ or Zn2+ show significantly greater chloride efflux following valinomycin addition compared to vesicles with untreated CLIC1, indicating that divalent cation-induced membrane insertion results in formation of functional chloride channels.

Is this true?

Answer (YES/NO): YES